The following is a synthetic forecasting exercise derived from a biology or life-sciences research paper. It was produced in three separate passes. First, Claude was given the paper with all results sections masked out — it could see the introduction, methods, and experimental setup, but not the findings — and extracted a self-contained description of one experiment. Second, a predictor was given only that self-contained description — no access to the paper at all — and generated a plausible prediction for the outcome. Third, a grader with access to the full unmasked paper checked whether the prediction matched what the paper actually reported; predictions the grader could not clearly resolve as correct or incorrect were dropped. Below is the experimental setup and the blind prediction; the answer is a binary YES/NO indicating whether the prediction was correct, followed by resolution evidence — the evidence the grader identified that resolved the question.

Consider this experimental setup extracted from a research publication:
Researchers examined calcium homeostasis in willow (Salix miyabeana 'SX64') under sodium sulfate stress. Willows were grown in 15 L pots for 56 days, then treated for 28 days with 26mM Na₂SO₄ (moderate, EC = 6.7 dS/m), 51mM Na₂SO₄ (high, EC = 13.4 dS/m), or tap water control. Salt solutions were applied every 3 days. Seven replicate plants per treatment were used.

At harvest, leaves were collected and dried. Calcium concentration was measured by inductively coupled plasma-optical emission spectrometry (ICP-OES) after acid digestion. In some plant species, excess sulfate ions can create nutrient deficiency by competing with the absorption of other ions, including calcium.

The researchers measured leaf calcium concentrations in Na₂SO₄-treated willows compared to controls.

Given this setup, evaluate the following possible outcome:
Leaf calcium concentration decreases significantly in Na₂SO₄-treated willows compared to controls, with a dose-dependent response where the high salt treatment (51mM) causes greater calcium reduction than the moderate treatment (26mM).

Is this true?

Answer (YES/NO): NO